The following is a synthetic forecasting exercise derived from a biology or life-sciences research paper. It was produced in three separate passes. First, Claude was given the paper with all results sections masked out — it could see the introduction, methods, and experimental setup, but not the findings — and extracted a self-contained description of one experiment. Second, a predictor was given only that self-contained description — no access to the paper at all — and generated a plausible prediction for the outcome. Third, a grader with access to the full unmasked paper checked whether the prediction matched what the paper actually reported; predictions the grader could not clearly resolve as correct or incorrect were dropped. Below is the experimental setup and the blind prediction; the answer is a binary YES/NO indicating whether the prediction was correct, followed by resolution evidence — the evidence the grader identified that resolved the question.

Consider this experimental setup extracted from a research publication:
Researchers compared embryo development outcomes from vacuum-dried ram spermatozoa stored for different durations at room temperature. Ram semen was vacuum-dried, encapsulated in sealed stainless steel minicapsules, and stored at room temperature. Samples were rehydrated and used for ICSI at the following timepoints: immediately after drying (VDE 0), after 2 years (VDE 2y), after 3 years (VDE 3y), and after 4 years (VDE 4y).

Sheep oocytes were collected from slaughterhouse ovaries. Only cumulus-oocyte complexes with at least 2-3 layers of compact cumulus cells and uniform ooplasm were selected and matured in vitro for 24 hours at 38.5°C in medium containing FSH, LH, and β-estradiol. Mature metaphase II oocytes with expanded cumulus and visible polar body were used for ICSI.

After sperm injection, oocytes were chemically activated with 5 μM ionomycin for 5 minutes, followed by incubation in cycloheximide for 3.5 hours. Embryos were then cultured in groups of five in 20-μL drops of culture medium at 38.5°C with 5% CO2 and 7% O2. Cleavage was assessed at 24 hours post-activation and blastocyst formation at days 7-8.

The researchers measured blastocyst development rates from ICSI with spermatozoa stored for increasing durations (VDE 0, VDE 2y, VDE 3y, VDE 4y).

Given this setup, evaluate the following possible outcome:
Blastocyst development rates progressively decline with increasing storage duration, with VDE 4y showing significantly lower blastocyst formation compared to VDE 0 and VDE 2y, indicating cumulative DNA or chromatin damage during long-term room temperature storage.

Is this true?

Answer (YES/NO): NO